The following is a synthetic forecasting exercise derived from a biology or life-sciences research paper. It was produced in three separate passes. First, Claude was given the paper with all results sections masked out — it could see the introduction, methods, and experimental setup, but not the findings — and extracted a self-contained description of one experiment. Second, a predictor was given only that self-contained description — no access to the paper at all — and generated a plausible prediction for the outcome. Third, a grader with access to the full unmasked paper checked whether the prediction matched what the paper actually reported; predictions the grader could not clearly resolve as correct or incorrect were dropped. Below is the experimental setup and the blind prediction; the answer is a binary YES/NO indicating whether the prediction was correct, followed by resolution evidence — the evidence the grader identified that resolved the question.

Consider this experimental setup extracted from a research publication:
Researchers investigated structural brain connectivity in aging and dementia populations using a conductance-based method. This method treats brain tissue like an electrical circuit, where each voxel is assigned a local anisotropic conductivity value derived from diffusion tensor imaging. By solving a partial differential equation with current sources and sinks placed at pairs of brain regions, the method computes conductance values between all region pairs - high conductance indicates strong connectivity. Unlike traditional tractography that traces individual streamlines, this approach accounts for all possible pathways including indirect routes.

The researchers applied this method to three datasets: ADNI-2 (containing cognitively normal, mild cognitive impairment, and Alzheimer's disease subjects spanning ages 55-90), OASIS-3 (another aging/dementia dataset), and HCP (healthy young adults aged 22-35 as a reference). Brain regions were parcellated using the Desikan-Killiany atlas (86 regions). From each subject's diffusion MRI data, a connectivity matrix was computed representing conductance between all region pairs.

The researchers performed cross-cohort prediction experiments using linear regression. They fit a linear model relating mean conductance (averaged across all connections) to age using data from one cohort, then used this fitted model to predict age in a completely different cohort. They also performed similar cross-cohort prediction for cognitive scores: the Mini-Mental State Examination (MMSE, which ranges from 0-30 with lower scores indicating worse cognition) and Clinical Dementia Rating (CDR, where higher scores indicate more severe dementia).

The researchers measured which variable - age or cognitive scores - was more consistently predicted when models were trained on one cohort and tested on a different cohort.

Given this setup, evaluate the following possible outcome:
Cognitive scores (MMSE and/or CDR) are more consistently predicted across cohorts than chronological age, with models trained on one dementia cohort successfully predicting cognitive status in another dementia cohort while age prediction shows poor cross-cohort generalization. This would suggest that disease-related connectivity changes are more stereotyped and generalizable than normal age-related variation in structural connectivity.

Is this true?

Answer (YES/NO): NO